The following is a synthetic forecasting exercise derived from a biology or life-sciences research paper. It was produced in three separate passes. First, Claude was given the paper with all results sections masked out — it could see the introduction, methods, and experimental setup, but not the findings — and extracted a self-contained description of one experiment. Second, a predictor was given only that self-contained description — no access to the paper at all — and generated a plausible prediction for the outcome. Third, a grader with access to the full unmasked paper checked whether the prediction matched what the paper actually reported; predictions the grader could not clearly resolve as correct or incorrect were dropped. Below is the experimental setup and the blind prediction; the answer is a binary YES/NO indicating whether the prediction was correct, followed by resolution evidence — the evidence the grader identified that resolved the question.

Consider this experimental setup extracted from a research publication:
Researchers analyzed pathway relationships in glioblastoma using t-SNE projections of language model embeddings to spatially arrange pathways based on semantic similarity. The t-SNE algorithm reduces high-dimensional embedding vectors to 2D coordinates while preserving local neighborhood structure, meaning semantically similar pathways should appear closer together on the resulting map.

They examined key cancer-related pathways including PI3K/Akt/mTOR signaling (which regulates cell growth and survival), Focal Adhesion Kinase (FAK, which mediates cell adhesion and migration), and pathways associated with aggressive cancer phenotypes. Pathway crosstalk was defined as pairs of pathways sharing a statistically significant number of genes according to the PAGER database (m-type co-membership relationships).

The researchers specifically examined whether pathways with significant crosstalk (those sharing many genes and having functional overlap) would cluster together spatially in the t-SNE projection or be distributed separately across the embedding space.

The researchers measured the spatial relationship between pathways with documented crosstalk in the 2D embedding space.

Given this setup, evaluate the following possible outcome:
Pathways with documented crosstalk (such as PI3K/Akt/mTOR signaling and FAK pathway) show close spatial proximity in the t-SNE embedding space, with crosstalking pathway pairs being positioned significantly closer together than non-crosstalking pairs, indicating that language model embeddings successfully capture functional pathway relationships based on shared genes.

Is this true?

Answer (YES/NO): NO